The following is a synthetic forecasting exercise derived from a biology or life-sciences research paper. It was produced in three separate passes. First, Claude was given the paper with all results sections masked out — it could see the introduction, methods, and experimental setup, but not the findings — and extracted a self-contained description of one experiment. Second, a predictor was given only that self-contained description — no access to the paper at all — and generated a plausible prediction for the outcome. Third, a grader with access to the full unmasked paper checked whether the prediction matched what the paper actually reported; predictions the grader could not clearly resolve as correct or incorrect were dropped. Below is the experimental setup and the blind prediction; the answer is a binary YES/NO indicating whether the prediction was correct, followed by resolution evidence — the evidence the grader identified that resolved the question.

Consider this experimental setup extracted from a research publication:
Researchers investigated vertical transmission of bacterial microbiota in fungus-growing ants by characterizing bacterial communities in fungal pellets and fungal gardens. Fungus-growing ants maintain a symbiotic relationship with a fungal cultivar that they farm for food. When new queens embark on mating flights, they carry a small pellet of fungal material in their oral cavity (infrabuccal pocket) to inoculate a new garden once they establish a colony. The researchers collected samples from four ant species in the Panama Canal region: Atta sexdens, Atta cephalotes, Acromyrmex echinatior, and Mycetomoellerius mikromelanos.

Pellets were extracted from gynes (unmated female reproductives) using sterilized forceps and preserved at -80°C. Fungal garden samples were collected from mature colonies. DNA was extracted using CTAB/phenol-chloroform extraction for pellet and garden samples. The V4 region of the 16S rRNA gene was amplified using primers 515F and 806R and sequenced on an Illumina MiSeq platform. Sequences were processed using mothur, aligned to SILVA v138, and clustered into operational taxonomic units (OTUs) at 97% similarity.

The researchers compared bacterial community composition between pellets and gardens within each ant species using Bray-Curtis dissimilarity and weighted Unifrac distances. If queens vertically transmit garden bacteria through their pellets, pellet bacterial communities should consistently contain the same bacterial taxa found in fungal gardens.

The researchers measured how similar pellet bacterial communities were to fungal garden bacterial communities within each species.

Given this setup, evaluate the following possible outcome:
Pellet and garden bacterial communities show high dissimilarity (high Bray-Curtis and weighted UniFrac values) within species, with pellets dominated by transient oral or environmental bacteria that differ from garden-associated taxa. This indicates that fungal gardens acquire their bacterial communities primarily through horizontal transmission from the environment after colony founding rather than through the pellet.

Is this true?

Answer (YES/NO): YES